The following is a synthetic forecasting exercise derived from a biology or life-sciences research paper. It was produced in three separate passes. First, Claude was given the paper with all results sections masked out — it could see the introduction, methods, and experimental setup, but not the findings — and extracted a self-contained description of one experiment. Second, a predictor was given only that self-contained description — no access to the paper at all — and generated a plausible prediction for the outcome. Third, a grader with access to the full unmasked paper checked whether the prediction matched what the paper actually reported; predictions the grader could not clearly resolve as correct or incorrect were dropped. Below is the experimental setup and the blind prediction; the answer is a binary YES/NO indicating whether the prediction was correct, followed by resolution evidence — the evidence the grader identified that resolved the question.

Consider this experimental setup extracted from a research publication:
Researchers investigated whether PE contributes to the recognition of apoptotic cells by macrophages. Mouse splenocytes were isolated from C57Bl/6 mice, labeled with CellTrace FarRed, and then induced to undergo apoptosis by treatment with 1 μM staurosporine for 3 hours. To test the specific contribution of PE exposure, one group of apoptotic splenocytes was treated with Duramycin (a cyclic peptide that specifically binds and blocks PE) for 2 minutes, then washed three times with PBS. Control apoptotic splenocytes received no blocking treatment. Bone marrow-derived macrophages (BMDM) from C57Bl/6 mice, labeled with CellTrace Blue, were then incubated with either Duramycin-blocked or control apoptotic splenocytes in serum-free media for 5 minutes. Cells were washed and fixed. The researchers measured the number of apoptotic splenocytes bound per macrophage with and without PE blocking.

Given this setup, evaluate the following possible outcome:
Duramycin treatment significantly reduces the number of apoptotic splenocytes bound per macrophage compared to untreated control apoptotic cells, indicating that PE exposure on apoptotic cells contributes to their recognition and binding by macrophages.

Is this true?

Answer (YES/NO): YES